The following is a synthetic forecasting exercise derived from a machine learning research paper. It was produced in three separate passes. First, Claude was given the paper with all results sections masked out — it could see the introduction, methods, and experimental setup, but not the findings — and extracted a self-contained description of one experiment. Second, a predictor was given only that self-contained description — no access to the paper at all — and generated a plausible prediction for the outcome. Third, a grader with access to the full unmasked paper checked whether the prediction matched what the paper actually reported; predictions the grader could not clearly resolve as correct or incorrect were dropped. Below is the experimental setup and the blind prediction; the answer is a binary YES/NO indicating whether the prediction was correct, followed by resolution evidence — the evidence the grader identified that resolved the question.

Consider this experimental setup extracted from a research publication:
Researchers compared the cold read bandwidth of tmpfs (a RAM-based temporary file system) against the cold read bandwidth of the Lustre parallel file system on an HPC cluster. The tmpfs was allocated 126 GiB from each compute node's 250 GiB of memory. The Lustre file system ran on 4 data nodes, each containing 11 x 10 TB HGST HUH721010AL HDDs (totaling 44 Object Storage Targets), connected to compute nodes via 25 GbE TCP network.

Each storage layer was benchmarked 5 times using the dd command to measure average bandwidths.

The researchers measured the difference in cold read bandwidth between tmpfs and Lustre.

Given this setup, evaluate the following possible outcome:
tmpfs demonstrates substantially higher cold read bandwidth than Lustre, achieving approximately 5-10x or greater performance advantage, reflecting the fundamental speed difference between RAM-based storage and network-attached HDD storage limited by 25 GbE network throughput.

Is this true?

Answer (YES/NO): NO